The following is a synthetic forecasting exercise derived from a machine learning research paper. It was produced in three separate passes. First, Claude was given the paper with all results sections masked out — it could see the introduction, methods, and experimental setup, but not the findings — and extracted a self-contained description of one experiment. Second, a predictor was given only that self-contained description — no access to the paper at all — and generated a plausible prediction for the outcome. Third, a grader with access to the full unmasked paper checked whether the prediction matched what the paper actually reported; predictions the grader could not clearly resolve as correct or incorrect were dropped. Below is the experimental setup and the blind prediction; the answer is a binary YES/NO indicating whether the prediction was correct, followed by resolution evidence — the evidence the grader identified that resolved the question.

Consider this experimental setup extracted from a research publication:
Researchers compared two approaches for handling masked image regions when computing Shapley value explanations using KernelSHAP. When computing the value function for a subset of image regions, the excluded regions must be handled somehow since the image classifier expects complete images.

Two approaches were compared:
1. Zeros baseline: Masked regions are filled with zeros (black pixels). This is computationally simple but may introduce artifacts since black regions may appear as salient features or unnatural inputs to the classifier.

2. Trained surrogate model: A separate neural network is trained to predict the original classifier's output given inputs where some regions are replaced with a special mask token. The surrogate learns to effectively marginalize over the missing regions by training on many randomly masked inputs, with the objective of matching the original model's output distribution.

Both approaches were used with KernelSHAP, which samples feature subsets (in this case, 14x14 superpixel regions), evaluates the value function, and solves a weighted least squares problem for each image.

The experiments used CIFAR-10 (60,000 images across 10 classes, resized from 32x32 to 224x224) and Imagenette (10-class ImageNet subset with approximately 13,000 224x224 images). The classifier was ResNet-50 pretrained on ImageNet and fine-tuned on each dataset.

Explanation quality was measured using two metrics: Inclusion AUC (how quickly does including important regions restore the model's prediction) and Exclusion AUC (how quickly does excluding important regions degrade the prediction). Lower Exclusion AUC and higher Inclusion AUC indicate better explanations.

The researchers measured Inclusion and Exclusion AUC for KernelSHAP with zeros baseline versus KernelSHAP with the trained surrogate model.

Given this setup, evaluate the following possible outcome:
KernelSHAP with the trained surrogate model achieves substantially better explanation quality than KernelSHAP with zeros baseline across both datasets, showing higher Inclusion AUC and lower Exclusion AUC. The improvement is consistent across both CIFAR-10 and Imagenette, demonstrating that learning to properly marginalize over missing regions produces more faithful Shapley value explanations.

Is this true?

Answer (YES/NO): NO